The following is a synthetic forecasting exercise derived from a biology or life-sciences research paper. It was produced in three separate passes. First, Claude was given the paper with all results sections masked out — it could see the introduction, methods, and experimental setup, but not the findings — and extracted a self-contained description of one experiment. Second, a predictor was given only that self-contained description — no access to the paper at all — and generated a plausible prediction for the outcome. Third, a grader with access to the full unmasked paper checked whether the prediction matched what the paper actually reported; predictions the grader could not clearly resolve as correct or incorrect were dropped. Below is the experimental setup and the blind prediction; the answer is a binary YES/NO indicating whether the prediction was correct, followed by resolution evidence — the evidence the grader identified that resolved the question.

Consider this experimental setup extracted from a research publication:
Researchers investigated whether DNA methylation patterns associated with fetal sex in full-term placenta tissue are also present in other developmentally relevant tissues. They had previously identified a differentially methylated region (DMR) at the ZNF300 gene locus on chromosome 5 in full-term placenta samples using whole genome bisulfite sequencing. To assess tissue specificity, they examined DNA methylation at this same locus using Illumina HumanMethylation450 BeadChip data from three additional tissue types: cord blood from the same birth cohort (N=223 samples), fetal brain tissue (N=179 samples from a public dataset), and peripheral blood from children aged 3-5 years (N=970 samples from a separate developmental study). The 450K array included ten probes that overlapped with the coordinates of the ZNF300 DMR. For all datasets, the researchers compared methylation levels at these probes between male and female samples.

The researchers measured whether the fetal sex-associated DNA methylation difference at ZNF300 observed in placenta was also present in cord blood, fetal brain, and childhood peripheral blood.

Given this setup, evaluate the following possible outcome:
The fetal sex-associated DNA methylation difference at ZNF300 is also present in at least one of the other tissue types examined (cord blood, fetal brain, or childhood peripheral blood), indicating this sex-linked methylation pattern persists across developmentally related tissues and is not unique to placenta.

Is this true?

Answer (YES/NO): NO